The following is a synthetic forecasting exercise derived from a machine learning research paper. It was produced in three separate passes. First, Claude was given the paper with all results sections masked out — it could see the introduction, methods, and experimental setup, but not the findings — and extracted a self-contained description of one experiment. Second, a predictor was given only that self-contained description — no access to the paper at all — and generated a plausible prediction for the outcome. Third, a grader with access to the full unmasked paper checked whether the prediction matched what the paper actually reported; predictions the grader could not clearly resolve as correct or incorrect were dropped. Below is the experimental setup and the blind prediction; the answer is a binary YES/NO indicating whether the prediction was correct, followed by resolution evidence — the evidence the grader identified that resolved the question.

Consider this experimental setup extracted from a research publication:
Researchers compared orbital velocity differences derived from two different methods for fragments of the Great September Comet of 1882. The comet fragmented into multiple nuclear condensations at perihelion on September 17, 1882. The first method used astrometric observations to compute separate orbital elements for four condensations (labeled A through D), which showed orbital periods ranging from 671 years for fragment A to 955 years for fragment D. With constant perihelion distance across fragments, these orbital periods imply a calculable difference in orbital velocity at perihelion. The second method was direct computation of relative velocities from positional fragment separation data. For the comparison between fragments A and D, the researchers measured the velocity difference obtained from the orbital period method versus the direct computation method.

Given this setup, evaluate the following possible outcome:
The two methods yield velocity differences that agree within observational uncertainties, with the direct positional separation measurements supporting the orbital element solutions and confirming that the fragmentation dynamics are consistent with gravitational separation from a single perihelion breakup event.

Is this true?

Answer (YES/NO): NO